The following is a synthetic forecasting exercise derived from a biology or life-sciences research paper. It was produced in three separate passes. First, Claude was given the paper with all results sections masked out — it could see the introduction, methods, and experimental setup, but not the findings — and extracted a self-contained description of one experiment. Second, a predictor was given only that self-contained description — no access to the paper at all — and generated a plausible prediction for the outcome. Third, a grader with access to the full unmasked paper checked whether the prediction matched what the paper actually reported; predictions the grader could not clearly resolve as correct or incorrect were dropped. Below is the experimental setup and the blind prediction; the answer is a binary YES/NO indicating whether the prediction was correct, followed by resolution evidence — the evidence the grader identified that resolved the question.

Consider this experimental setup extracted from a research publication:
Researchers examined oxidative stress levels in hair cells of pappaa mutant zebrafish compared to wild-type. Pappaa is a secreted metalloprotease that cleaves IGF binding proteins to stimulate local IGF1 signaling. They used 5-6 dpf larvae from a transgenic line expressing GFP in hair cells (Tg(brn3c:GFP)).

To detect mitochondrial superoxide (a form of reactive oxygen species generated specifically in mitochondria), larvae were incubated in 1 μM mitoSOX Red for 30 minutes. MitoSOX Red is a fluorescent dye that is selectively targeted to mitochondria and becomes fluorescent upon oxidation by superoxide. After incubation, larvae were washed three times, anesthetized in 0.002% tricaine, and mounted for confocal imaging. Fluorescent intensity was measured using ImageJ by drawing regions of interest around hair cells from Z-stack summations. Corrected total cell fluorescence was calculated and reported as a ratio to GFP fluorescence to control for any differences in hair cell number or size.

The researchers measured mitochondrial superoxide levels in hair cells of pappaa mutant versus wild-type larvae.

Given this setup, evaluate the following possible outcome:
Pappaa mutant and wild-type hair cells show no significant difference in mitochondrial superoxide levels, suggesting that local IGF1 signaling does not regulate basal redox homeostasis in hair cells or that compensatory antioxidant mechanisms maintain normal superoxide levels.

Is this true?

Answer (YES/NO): NO